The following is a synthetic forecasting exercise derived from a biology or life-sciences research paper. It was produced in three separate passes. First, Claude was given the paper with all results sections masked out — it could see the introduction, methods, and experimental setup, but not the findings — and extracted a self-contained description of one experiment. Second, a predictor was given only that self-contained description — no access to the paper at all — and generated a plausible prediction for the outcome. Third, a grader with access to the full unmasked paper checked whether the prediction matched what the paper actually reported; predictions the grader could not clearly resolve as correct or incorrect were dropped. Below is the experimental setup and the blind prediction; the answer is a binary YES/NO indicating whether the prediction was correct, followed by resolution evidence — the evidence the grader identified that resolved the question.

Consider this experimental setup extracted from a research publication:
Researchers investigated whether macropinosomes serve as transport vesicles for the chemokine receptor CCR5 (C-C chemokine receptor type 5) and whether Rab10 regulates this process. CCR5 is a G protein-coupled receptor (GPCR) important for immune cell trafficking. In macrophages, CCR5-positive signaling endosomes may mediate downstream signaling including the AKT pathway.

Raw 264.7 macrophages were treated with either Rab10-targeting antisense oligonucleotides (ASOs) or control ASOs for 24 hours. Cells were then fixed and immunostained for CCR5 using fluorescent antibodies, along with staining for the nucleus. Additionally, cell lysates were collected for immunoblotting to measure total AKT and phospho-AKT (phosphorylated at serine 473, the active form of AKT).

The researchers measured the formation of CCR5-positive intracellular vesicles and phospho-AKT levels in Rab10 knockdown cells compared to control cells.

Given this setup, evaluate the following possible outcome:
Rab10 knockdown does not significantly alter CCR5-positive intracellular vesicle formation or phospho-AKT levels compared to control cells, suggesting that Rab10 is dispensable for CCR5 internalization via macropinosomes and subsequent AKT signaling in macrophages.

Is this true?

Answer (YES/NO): NO